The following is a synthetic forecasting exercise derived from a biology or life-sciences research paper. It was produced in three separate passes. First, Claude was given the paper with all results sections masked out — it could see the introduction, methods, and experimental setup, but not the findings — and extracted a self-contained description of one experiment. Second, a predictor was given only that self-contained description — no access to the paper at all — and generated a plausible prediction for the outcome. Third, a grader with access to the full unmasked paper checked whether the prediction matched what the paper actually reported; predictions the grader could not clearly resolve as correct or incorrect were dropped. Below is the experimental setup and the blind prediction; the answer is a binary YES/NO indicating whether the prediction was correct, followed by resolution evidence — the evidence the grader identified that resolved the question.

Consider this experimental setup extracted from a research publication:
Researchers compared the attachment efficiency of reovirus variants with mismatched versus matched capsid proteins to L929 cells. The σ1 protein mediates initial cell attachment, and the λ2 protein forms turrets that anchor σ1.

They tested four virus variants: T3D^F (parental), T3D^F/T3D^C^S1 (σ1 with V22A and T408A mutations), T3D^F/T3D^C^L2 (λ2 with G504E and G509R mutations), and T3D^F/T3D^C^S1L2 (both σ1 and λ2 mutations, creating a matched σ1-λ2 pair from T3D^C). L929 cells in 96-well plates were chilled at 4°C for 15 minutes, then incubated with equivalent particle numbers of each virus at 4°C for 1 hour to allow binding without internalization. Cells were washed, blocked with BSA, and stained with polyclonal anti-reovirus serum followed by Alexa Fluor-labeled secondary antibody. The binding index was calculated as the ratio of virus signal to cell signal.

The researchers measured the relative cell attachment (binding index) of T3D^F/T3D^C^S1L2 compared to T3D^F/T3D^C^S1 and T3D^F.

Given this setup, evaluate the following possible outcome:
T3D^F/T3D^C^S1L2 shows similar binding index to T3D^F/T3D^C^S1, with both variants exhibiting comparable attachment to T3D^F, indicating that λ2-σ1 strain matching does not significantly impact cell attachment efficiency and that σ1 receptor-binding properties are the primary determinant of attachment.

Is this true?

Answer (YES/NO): NO